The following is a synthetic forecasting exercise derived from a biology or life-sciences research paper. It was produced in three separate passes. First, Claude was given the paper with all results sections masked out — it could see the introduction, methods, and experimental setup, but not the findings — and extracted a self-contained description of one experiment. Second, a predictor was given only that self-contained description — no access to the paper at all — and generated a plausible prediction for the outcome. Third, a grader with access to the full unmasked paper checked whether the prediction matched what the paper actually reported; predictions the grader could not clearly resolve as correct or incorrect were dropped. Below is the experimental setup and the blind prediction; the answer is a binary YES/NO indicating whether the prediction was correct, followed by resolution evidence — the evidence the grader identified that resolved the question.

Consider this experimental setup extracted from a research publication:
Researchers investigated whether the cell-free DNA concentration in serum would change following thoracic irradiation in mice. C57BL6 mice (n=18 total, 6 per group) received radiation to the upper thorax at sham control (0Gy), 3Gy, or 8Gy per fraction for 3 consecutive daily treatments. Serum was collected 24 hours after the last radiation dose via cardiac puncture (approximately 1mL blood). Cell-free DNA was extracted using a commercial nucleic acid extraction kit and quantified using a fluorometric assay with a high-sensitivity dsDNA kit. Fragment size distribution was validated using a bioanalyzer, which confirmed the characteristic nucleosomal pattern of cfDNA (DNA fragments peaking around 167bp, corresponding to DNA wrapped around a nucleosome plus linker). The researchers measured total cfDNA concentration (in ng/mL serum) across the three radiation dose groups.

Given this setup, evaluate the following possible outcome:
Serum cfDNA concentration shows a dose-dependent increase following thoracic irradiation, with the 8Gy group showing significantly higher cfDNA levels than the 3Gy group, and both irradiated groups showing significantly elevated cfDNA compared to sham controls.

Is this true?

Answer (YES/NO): NO